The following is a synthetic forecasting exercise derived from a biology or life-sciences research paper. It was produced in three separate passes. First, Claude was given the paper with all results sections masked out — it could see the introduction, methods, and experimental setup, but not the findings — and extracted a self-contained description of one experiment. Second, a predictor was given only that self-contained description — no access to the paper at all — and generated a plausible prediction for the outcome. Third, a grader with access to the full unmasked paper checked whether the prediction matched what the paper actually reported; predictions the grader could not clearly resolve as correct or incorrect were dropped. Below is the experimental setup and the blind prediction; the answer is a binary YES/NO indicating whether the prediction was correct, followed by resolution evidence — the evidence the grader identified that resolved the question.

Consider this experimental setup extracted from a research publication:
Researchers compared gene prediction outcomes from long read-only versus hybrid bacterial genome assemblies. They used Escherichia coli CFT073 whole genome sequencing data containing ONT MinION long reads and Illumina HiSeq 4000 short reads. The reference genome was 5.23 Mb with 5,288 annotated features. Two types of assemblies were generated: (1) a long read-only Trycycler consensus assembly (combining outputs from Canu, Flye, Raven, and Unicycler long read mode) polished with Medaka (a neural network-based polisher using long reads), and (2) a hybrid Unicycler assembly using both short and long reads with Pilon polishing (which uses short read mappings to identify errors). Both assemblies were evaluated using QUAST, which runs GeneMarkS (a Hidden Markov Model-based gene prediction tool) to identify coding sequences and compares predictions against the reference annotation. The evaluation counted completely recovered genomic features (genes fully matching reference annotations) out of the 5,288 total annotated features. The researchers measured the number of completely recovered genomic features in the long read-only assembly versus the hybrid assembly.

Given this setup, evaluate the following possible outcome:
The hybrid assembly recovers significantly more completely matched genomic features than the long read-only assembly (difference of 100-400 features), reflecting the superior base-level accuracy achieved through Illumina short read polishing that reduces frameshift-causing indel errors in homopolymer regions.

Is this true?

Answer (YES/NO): NO